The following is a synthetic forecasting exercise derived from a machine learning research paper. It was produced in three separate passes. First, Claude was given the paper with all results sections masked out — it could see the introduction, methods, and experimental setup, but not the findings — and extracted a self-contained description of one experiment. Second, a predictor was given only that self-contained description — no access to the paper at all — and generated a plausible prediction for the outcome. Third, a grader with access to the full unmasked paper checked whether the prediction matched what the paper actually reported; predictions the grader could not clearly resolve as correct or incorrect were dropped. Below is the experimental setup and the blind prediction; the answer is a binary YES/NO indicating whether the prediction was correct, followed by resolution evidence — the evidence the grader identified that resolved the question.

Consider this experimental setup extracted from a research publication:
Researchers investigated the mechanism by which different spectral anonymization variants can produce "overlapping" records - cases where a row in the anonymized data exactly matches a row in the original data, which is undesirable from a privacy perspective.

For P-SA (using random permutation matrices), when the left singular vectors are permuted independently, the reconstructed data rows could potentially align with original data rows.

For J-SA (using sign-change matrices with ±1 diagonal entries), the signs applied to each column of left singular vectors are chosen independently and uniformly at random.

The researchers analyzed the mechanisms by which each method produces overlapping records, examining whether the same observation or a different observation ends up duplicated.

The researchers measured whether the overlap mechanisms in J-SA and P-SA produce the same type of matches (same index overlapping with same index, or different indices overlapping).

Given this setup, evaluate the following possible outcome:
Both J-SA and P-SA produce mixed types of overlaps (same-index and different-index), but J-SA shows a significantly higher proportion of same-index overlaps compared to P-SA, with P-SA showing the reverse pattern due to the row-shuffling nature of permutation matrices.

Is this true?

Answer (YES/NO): NO